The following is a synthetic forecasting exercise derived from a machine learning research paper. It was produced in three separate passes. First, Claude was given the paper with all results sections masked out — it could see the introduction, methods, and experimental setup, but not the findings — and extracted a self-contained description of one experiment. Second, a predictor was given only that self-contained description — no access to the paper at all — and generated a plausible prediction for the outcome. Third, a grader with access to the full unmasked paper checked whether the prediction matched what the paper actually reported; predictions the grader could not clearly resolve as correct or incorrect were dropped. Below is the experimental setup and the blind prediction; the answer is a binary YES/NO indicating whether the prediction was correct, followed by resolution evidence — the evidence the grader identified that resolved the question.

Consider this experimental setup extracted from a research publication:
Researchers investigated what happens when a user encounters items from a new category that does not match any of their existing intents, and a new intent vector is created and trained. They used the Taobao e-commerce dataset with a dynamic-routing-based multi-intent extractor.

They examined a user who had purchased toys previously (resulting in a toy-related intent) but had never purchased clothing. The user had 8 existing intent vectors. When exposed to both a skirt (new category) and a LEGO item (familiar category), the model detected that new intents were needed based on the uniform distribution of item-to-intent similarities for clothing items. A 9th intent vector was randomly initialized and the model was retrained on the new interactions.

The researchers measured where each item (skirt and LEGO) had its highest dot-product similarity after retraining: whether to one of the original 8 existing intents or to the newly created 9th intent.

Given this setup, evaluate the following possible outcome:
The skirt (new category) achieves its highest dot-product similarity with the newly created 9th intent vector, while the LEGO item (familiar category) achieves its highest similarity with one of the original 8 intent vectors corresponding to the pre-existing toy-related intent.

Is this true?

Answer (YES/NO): YES